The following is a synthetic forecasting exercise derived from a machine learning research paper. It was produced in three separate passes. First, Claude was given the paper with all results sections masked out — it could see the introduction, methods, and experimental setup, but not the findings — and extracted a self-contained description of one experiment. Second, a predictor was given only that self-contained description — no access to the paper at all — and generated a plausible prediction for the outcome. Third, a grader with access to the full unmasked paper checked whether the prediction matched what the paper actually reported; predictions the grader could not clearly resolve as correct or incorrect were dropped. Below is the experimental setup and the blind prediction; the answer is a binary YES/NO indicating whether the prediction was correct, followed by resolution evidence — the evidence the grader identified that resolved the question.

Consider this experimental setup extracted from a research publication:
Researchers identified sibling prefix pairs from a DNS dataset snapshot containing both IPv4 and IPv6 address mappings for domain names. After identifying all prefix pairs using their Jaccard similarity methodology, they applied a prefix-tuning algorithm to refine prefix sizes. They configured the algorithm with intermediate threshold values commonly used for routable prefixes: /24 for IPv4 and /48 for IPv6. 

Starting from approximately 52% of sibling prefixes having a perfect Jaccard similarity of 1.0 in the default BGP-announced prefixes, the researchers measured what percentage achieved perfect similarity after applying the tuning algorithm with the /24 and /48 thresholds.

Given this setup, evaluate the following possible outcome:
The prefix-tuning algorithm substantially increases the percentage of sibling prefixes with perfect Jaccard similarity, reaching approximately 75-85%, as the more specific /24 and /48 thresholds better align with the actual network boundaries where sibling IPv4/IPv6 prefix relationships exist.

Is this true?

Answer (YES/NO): NO